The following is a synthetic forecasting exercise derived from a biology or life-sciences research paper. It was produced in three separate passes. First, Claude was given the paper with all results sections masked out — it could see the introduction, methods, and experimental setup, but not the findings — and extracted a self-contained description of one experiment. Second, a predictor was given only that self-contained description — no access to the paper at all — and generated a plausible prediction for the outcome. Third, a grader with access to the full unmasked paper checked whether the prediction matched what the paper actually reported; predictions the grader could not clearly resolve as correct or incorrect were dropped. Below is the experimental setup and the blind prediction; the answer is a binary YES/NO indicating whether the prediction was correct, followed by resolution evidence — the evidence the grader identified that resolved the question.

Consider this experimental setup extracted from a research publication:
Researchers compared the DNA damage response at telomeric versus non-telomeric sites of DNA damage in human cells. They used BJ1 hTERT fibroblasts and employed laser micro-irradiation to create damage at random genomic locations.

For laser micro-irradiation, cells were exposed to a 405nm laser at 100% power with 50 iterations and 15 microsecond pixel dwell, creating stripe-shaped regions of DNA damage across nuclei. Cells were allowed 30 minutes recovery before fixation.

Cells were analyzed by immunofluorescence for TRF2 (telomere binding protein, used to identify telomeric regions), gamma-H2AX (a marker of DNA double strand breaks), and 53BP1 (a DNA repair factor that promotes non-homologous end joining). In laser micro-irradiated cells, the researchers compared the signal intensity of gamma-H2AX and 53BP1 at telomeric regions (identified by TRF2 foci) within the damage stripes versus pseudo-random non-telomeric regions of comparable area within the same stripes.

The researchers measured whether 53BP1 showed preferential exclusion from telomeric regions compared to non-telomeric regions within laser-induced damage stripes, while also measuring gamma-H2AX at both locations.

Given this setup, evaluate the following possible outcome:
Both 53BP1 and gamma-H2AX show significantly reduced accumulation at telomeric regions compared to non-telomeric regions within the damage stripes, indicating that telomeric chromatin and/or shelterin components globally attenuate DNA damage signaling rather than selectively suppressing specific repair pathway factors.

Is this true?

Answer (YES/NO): NO